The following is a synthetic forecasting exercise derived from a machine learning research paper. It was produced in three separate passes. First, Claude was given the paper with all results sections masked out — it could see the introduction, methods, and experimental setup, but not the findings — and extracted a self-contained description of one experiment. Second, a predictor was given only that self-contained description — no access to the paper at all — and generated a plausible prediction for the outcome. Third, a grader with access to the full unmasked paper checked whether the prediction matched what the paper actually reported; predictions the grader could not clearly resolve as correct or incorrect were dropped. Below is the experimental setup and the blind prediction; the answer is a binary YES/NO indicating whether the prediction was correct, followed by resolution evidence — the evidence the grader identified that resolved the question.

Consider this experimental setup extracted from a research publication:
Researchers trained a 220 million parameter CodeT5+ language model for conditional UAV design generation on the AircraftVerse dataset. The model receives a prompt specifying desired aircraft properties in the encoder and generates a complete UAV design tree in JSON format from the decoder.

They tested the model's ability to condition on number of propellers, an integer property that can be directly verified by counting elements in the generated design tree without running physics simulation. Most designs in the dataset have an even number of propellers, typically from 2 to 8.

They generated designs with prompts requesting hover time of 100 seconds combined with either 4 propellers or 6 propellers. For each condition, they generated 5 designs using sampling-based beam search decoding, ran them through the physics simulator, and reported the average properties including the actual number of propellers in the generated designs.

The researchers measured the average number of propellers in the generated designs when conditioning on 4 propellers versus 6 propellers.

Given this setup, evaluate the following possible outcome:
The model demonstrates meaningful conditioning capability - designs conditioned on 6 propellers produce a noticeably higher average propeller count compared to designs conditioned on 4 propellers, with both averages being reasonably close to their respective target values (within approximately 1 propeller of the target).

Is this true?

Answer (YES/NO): YES